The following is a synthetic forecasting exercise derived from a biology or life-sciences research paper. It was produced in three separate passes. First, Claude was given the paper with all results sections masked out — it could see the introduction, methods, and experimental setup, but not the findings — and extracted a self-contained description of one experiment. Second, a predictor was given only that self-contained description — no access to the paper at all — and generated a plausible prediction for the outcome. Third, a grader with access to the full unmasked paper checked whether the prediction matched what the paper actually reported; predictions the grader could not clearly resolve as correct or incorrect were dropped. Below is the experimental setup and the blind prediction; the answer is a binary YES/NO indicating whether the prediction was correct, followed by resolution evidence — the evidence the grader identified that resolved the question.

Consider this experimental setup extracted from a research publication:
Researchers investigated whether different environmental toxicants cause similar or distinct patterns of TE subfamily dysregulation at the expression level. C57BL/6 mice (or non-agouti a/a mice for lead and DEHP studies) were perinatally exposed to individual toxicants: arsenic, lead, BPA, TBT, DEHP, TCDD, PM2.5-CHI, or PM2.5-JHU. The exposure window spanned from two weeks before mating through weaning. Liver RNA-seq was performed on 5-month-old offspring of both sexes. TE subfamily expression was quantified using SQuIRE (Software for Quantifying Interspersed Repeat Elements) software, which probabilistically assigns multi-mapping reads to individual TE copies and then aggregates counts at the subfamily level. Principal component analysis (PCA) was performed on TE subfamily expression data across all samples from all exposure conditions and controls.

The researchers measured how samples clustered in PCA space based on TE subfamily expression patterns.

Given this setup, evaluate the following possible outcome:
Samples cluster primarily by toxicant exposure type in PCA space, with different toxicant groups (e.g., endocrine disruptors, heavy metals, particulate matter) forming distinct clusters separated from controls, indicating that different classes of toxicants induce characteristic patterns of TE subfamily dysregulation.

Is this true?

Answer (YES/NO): NO